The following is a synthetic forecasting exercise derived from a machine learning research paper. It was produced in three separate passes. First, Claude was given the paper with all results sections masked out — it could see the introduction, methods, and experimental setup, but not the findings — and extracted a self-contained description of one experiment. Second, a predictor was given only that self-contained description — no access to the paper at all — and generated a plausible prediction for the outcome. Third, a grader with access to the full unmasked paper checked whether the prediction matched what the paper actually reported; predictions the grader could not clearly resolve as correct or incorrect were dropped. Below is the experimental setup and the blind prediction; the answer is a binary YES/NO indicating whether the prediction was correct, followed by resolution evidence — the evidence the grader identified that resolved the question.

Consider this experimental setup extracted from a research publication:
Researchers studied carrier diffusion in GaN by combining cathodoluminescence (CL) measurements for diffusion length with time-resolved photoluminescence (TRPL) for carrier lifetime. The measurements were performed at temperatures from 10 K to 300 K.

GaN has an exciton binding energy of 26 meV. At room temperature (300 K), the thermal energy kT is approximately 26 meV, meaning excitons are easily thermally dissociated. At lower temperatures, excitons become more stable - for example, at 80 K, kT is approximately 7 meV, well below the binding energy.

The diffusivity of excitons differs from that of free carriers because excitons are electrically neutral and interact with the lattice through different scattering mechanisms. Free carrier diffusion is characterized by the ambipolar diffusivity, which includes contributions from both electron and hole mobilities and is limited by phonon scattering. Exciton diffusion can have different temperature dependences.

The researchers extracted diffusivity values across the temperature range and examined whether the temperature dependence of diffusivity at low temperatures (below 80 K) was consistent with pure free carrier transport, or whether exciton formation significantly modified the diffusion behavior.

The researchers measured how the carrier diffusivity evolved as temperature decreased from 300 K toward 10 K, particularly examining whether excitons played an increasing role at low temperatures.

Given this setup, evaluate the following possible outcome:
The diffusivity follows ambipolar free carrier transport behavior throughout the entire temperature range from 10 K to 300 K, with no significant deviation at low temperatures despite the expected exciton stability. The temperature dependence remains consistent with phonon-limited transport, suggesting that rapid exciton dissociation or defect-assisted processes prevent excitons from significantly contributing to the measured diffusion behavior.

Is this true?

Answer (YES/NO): NO